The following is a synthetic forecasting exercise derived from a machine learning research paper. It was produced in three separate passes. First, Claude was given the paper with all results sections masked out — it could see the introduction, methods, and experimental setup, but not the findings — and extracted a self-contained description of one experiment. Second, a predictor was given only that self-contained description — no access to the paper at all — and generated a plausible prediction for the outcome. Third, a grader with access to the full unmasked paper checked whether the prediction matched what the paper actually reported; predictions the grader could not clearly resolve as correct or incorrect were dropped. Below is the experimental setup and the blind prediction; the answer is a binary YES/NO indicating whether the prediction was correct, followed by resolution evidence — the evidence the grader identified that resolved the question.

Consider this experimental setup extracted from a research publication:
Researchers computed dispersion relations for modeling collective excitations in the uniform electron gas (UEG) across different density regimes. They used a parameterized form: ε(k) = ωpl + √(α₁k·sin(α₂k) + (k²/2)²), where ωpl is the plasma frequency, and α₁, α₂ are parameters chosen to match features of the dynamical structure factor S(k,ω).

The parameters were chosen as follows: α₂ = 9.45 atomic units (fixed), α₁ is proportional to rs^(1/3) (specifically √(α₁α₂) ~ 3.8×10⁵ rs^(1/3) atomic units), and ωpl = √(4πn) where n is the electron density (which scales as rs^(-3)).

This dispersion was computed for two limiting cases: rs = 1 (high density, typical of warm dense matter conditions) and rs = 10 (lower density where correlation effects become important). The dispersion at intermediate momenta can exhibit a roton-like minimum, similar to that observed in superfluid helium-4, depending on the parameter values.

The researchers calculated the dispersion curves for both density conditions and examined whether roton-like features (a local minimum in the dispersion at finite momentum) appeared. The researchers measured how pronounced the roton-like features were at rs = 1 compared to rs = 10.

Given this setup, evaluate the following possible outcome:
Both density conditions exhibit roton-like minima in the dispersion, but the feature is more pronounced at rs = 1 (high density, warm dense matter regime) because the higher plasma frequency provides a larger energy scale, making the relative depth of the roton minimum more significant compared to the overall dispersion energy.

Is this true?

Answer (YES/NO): NO